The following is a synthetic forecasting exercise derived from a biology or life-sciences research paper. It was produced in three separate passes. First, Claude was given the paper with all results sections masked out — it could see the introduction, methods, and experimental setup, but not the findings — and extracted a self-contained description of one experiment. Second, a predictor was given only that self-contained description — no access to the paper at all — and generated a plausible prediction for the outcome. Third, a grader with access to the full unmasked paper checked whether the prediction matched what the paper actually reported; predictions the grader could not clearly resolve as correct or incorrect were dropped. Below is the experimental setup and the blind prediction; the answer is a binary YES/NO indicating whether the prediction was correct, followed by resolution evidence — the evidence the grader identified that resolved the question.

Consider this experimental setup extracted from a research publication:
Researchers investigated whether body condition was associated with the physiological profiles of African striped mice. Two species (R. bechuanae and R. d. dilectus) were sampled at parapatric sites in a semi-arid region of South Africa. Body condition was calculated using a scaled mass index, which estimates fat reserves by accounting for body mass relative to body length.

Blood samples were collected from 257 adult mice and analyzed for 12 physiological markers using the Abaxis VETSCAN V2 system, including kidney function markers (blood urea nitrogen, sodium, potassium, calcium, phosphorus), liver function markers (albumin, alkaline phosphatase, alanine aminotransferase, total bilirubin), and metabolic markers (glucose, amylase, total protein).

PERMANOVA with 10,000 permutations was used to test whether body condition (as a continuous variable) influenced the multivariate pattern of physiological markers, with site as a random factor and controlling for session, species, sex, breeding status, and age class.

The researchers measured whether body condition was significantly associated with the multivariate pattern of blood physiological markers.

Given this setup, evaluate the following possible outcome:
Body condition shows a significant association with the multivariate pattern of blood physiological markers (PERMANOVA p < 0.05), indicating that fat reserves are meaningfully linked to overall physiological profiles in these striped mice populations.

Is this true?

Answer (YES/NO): YES